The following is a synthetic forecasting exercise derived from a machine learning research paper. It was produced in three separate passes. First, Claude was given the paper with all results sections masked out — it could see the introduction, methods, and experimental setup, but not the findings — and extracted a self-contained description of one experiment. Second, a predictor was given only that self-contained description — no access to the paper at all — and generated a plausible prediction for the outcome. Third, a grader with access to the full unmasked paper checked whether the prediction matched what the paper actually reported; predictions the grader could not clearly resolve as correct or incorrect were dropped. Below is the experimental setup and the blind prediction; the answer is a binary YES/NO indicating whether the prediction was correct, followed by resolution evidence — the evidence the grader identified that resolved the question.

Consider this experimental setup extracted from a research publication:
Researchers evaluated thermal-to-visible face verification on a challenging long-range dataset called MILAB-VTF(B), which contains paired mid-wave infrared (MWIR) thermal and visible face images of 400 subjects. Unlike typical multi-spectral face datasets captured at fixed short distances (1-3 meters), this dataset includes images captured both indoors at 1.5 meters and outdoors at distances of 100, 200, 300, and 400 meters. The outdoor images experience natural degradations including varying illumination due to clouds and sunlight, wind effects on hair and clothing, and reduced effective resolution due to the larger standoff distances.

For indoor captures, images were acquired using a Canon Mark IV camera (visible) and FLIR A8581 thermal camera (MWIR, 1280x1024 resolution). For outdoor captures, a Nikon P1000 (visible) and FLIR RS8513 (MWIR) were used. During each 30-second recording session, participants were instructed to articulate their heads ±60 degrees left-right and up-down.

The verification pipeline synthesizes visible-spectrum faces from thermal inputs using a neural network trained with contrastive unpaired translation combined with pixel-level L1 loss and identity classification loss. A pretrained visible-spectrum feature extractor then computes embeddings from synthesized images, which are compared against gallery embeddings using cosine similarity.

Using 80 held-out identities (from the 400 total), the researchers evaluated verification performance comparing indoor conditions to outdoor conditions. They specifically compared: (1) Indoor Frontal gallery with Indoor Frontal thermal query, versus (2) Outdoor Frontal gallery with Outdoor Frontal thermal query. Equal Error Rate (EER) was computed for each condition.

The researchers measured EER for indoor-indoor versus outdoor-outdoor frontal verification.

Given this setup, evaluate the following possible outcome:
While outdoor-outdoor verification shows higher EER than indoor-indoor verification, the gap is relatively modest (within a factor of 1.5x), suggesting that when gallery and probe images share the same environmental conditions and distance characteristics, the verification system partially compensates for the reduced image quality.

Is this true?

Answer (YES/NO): YES